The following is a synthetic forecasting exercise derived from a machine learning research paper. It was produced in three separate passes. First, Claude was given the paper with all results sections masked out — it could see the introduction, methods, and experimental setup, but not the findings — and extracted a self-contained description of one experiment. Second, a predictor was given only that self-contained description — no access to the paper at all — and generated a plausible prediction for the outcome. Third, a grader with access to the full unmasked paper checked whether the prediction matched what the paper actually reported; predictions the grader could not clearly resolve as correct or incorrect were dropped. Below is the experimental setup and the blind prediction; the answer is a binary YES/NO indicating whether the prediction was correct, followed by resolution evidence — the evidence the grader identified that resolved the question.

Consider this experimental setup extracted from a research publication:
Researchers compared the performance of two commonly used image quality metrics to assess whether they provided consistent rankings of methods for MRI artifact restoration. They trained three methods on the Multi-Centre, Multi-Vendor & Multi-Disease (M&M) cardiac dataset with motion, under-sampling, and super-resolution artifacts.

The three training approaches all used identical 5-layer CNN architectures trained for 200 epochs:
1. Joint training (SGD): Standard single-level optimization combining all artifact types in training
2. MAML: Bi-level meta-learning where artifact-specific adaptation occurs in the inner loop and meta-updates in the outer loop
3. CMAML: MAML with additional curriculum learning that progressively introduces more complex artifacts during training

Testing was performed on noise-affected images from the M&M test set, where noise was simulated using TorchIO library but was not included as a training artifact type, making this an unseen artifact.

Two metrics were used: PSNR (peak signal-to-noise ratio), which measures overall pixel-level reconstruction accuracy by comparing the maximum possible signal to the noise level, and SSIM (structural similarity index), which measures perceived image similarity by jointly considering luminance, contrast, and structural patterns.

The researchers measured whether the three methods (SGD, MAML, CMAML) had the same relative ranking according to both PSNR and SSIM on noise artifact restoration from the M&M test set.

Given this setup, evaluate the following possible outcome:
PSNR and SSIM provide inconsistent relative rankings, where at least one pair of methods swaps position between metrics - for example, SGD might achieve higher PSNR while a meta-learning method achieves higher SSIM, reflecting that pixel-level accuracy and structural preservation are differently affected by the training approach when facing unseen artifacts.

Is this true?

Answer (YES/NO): YES